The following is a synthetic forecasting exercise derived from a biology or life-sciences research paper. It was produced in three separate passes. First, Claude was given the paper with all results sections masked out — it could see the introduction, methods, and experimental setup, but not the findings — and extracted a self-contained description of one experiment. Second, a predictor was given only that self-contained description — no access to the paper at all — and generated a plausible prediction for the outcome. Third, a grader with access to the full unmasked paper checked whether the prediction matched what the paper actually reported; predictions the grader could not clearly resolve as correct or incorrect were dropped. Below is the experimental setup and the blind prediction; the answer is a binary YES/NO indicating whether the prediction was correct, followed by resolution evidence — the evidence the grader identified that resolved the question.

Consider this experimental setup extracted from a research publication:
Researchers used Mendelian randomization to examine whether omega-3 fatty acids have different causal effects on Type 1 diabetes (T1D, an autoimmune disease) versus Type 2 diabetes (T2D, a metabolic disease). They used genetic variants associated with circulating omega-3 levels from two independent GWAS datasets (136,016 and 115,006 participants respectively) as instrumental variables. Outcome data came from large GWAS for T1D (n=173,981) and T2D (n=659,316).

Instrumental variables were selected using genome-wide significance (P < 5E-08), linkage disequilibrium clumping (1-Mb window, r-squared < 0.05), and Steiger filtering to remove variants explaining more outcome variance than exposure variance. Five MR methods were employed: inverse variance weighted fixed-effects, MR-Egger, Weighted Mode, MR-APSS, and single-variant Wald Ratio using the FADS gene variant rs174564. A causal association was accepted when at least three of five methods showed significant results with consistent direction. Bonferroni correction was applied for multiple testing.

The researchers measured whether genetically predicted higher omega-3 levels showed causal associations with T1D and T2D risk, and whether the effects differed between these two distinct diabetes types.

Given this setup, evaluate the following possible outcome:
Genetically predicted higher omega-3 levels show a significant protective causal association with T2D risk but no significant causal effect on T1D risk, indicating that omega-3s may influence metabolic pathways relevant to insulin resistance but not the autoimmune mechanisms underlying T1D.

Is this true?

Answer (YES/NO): NO